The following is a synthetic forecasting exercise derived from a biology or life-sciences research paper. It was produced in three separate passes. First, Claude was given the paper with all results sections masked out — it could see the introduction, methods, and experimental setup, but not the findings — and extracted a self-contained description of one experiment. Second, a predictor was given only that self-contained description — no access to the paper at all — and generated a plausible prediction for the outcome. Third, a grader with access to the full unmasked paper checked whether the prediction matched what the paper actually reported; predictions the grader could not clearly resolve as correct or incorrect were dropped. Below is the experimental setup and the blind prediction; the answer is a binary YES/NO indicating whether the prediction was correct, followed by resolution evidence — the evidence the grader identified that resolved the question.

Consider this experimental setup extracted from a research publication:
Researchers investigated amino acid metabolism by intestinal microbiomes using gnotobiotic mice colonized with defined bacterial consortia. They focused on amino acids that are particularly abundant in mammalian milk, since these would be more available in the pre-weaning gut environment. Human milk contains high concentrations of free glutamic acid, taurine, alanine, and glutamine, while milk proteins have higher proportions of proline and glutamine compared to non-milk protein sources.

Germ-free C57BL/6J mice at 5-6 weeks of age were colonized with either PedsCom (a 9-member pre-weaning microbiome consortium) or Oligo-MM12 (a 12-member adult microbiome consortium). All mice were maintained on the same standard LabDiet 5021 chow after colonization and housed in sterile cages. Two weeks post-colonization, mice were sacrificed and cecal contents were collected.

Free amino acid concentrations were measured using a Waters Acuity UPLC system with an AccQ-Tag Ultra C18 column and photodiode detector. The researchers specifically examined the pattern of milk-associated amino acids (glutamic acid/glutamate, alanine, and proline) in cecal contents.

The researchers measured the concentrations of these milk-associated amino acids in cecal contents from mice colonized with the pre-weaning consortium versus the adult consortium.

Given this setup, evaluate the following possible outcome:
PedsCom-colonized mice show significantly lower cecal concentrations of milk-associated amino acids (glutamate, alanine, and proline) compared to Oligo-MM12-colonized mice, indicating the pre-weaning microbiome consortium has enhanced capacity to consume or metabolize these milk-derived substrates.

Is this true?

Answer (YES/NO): NO